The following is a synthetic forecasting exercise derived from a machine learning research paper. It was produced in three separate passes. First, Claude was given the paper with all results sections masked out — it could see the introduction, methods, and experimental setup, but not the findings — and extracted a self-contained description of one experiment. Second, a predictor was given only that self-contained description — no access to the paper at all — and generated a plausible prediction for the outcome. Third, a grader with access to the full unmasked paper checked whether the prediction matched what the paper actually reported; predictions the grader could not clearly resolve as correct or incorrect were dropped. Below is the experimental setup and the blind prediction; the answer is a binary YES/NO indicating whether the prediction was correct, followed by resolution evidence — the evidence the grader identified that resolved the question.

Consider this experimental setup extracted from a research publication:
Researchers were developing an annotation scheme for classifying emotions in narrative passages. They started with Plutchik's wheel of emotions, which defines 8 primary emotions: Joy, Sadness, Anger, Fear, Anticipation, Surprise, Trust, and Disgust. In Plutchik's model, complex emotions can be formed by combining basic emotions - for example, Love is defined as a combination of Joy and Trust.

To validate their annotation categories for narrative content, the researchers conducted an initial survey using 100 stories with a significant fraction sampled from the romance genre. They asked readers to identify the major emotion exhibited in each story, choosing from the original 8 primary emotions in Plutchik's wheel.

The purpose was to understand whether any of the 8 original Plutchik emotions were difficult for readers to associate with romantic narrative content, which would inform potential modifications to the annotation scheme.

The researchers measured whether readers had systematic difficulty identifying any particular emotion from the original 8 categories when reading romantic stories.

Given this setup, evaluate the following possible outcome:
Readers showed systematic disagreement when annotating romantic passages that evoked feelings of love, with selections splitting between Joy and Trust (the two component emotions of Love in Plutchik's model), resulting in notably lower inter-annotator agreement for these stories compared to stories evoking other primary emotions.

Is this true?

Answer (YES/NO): NO